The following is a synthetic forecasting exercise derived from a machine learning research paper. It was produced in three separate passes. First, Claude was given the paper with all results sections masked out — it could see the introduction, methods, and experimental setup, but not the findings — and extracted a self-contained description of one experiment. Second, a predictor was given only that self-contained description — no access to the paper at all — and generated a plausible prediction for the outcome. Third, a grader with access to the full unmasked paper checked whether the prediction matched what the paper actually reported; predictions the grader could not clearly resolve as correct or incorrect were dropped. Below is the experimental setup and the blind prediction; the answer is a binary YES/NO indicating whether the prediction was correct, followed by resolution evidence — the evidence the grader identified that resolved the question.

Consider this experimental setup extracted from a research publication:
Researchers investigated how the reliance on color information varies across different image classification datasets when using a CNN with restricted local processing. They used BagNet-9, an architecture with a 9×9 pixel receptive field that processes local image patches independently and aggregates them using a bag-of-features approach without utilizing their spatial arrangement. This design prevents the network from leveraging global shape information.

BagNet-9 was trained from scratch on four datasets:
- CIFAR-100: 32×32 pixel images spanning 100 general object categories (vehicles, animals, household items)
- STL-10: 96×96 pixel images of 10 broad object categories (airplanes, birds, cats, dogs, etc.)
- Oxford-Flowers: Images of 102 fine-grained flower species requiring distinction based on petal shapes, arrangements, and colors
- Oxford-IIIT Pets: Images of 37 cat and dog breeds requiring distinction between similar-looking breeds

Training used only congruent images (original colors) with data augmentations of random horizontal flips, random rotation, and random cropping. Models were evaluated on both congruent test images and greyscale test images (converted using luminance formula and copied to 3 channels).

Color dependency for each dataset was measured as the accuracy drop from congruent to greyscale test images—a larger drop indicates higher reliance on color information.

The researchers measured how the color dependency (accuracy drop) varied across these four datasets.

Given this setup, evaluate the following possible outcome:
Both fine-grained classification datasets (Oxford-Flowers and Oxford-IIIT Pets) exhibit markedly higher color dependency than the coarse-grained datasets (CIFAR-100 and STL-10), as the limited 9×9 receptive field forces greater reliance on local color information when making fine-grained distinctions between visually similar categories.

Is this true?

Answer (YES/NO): NO